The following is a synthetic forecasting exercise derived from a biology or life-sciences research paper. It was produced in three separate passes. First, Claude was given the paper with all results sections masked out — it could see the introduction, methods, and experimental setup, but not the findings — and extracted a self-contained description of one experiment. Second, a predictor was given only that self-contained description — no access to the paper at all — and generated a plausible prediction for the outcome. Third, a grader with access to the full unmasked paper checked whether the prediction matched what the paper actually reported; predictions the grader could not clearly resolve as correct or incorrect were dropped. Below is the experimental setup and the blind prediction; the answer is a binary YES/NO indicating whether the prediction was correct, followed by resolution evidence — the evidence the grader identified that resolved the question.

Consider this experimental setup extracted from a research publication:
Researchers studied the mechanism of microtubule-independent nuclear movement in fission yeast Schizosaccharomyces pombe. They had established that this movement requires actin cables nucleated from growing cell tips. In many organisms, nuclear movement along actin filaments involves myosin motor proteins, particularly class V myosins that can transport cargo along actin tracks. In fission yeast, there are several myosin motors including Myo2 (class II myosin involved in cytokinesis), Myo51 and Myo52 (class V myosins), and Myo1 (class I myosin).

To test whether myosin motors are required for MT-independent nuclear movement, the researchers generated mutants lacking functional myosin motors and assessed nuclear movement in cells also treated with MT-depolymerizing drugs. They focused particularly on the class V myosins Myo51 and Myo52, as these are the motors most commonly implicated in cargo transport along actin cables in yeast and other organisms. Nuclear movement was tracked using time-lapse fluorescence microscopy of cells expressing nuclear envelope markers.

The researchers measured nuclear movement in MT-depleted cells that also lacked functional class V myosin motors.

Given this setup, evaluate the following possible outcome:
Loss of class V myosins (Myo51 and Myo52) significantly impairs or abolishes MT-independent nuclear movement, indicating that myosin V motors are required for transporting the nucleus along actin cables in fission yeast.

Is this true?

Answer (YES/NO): NO